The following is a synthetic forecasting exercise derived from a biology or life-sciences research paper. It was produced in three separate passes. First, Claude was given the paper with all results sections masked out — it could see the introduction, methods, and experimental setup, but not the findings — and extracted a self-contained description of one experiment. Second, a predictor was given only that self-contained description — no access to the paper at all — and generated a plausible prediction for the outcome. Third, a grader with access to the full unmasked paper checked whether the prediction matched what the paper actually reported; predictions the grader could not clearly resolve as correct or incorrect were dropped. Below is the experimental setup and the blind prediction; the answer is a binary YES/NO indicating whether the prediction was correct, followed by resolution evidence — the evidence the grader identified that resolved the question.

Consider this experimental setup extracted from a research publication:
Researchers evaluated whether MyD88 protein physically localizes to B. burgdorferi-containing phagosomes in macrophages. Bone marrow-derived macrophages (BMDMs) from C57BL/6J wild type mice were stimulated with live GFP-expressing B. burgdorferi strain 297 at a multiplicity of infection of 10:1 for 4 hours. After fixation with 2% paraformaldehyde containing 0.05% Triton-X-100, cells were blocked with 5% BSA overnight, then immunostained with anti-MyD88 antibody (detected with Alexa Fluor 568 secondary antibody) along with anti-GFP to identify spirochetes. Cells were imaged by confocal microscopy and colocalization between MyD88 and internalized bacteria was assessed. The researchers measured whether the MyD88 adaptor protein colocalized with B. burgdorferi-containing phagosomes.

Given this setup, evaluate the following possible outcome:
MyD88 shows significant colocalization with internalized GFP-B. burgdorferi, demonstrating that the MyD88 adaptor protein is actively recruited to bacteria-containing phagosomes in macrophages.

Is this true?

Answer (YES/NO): YES